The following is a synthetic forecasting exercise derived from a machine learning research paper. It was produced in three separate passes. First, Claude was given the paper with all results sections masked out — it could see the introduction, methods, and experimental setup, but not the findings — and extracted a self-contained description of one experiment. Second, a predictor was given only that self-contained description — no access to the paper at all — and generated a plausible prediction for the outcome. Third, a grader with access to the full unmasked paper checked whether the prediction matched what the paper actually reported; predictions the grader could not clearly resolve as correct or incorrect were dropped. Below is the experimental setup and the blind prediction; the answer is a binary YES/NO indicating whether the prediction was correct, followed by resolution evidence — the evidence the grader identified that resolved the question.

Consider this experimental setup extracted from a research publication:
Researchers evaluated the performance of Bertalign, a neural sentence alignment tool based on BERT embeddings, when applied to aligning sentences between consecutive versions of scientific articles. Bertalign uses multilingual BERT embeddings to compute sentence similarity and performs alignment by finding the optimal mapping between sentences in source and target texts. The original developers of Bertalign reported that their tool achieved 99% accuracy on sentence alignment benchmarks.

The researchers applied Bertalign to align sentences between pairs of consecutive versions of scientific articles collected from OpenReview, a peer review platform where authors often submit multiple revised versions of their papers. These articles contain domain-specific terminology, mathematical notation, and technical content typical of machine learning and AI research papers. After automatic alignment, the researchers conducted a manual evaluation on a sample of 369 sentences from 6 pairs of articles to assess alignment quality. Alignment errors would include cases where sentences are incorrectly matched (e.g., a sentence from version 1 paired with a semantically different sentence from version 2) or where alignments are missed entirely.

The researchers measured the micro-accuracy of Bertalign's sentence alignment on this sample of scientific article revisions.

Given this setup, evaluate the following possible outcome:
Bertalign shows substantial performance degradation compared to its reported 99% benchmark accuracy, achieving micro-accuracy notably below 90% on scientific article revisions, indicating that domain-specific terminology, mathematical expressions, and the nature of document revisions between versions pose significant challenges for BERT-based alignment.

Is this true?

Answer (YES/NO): NO